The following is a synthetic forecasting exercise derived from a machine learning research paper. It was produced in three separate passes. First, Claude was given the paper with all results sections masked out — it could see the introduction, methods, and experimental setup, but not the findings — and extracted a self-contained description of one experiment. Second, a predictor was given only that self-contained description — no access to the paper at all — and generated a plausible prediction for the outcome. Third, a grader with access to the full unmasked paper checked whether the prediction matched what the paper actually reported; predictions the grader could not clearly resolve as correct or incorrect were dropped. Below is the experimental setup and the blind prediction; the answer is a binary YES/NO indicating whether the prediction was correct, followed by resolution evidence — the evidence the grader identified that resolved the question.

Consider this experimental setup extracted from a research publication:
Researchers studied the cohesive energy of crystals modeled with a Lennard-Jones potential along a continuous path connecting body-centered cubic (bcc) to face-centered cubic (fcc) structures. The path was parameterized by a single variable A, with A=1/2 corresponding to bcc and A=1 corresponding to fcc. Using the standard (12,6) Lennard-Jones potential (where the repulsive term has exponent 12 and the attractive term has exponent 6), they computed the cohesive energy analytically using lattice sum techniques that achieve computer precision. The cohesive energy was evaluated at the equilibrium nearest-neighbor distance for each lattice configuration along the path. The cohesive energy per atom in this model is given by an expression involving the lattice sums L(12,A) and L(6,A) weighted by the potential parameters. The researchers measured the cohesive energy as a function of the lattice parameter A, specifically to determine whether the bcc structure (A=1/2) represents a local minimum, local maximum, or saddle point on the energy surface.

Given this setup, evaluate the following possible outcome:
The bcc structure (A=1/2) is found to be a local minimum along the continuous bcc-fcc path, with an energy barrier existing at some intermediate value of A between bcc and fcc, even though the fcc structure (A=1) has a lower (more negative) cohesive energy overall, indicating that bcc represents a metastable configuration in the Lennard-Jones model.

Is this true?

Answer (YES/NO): NO